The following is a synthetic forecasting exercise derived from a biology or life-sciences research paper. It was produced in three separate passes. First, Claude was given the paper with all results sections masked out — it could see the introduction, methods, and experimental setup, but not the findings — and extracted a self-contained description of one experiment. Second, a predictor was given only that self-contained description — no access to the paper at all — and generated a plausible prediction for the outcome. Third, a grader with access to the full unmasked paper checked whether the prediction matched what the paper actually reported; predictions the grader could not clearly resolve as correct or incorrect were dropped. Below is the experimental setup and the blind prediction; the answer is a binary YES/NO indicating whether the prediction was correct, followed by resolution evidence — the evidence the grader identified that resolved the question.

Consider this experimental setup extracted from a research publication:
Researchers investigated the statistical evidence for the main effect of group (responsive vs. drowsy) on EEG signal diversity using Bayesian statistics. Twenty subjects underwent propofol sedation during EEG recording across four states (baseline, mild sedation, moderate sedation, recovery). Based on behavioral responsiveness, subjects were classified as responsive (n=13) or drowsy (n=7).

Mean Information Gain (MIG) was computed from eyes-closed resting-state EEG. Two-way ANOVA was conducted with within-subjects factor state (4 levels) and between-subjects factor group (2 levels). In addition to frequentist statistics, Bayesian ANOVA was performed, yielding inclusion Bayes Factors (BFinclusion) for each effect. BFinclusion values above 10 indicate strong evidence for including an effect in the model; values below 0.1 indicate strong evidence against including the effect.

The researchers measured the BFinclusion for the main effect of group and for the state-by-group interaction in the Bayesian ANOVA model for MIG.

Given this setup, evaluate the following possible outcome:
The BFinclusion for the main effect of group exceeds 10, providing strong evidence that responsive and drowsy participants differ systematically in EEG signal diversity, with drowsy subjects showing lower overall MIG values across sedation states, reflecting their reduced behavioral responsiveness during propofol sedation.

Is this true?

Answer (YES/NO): NO